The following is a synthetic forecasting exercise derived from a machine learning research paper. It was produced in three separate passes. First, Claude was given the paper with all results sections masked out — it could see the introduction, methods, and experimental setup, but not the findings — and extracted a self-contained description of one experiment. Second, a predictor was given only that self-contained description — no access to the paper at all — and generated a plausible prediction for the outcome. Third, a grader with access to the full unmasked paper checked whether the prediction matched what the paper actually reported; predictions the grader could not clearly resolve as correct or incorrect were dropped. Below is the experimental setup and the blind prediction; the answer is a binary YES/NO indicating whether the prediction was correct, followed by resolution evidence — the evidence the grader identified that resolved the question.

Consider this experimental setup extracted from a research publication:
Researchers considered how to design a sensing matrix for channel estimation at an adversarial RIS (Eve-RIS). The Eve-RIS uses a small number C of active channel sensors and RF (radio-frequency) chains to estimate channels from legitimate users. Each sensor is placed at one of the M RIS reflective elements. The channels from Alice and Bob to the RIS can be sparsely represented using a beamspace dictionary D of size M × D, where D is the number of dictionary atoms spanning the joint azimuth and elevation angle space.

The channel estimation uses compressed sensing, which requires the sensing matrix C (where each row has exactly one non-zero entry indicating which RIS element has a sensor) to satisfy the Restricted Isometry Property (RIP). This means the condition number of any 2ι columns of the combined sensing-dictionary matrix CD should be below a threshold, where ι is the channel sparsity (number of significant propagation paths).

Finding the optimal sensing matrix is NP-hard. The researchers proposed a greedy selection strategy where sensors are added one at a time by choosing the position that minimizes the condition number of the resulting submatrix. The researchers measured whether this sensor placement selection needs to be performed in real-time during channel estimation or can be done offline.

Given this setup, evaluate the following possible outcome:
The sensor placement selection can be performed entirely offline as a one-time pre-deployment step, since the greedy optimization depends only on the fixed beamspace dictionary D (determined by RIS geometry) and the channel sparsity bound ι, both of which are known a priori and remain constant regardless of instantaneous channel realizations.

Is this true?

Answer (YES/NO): YES